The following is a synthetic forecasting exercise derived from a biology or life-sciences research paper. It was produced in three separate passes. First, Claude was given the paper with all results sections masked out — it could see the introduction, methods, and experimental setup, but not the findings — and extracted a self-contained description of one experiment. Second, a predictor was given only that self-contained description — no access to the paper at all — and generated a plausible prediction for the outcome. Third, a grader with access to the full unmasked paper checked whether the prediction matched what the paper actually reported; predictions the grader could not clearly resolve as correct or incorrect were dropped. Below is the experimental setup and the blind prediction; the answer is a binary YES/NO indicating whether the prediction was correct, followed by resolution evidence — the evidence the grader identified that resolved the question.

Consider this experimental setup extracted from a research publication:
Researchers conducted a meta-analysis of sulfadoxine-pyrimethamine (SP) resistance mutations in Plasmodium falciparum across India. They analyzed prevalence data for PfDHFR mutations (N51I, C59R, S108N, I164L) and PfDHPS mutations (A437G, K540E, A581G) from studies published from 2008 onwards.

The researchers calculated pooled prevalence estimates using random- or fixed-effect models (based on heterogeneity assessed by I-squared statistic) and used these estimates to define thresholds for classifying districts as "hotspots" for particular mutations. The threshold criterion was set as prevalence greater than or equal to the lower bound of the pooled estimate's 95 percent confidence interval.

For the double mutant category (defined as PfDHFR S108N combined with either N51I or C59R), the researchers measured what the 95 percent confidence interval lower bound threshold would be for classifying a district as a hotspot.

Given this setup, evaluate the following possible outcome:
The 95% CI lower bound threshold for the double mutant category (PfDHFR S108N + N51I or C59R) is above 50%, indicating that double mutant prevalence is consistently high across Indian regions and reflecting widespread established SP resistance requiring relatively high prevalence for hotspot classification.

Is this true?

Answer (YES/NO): NO